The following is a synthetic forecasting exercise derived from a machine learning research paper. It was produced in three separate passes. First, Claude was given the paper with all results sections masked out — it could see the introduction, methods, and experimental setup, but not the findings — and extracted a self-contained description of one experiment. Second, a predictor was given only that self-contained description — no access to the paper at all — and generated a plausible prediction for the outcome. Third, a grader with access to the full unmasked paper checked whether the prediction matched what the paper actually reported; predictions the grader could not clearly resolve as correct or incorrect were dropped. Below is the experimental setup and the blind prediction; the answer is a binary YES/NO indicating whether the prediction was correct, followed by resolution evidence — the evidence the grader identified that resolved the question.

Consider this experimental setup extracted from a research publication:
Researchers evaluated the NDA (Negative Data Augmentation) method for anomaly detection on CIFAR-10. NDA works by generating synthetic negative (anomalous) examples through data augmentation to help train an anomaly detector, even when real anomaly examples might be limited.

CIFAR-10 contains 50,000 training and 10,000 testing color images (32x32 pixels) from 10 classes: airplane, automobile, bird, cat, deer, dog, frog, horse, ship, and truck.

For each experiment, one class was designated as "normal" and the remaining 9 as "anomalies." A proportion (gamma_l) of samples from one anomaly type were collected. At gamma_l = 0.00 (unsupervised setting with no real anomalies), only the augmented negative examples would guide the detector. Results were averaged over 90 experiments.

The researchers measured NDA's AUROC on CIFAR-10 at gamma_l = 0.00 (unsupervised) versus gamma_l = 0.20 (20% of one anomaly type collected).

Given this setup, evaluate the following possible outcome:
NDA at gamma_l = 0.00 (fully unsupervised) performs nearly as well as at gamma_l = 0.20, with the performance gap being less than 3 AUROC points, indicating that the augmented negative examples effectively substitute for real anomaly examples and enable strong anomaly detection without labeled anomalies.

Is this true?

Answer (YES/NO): NO